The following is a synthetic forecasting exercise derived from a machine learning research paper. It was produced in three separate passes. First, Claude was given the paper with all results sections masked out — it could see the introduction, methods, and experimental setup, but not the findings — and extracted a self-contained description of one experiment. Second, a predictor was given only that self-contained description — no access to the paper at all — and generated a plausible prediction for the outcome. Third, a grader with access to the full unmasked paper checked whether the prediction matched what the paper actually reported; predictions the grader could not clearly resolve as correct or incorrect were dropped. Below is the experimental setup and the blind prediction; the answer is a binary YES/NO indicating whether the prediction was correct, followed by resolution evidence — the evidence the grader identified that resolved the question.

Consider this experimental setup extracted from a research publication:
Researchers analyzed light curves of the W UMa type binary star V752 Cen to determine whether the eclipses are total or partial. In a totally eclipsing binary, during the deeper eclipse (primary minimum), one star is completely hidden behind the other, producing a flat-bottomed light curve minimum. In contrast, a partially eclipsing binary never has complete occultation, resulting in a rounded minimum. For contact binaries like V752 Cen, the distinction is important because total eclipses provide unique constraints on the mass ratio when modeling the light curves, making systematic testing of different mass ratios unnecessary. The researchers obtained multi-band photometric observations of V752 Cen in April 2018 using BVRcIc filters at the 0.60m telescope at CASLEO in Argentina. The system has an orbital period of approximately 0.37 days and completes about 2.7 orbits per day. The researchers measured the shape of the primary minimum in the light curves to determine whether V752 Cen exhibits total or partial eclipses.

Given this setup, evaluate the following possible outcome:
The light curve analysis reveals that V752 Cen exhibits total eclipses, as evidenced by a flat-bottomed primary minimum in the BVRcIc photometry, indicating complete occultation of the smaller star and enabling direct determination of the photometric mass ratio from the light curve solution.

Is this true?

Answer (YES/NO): YES